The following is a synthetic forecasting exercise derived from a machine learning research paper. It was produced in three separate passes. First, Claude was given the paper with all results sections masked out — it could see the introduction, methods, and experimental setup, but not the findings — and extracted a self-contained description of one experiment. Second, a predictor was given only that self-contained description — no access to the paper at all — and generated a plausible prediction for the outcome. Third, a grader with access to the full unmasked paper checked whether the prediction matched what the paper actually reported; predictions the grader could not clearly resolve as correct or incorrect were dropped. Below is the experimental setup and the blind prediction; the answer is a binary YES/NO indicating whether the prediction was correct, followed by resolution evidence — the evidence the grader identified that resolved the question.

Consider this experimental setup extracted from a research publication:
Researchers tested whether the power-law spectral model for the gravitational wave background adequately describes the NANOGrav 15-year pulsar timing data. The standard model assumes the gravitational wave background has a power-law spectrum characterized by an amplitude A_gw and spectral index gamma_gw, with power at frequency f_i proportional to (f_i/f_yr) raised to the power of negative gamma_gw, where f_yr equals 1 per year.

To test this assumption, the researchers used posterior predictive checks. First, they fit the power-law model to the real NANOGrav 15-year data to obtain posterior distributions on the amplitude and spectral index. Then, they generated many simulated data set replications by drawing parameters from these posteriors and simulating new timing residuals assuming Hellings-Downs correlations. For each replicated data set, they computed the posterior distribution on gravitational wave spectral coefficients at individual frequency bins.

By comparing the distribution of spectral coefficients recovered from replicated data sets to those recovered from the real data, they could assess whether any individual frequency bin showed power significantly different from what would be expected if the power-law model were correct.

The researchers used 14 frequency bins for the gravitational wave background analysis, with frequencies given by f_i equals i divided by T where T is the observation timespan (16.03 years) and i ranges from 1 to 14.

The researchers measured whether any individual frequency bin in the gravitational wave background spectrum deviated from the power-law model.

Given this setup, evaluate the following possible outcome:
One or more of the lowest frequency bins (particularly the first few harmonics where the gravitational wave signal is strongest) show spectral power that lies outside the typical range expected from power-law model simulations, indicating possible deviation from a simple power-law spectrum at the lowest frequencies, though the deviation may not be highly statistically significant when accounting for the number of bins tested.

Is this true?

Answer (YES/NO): NO